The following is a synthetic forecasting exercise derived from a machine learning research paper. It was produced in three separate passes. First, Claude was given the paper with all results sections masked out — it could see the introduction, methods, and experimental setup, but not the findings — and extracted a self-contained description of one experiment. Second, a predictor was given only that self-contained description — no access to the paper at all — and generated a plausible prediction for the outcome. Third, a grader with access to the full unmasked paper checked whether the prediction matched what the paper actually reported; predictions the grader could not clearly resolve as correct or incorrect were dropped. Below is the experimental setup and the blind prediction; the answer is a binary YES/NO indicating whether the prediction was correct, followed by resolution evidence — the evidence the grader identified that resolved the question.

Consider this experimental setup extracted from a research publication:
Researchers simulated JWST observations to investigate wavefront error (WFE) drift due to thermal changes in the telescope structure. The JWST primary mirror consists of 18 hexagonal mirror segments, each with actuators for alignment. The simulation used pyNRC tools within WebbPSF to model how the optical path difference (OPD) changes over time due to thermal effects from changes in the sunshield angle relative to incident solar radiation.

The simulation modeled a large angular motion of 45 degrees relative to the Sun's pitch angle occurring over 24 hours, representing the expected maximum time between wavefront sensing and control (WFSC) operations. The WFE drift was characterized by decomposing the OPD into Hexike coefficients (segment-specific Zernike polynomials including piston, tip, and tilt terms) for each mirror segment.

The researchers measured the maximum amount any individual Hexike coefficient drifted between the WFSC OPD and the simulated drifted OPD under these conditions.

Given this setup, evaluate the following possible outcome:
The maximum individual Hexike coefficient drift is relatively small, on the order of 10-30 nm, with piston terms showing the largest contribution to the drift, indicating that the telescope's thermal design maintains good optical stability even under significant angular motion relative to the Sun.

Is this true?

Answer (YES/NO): NO